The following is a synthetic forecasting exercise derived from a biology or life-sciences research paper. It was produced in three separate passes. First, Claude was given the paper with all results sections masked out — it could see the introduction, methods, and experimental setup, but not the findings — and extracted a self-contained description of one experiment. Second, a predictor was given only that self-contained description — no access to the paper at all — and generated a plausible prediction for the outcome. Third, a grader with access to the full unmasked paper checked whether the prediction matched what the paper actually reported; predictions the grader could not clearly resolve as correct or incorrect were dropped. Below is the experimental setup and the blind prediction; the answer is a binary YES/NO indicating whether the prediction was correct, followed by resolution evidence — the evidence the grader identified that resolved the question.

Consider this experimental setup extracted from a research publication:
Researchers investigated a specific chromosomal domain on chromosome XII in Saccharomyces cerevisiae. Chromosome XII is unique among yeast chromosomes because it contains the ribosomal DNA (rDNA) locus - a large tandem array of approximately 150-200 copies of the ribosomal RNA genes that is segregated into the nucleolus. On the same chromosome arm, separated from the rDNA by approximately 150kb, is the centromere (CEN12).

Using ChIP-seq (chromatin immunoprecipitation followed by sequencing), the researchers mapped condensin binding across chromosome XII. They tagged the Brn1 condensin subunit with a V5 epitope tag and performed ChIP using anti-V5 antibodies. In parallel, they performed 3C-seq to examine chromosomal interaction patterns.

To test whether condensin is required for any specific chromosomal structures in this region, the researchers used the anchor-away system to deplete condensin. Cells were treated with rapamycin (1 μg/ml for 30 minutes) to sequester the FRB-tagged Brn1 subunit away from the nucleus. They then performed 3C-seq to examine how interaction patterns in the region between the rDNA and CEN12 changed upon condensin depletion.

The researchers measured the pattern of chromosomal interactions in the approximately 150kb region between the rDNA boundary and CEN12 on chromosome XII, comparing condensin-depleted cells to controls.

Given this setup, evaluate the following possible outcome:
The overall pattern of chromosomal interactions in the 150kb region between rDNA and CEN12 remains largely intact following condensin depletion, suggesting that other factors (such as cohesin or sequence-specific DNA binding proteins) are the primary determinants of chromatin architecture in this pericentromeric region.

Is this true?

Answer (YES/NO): NO